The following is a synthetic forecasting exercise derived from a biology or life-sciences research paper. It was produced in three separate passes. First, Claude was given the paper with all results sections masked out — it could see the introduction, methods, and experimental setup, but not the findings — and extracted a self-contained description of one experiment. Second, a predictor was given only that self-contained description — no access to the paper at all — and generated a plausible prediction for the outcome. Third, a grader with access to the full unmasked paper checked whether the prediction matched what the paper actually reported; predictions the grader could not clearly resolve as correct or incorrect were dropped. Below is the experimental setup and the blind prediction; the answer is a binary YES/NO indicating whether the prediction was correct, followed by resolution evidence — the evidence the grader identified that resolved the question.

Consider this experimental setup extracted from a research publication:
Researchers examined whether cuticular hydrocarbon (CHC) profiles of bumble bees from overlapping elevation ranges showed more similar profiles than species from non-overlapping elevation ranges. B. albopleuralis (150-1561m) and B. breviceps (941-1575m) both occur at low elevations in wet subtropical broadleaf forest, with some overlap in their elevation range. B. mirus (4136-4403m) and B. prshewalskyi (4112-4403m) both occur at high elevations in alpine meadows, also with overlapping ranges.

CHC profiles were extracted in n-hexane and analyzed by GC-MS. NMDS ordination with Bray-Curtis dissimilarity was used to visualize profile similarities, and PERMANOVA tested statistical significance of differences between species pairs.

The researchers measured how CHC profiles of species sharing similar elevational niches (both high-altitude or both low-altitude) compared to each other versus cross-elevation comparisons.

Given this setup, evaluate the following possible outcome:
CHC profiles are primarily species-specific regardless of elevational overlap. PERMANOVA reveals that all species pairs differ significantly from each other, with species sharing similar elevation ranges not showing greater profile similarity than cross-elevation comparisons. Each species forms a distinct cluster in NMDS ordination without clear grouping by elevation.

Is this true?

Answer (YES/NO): YES